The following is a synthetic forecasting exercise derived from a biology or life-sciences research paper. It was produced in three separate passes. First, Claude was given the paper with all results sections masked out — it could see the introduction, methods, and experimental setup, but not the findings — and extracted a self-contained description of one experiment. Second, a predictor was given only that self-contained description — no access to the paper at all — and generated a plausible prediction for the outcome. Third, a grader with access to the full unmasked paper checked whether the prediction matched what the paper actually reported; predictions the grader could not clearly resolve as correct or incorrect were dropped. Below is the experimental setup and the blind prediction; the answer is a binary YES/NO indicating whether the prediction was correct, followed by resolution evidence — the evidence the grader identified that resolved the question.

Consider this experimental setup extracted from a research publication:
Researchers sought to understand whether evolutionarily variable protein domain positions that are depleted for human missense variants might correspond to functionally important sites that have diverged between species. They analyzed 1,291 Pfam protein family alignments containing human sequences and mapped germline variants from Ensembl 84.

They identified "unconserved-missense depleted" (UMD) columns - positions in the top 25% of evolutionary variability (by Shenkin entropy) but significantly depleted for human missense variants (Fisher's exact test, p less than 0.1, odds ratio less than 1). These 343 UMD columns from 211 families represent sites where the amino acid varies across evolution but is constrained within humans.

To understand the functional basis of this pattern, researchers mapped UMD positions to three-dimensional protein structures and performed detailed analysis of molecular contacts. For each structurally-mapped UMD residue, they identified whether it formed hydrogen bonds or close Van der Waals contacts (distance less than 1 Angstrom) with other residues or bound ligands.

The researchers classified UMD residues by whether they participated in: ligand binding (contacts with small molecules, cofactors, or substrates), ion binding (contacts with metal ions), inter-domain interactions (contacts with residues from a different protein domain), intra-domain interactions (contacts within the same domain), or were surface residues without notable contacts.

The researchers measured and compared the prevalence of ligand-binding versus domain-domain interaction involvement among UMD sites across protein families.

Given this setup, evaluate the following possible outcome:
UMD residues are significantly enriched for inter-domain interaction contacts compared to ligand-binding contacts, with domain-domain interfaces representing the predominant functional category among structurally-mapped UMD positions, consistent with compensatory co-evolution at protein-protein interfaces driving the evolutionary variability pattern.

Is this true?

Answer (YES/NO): YES